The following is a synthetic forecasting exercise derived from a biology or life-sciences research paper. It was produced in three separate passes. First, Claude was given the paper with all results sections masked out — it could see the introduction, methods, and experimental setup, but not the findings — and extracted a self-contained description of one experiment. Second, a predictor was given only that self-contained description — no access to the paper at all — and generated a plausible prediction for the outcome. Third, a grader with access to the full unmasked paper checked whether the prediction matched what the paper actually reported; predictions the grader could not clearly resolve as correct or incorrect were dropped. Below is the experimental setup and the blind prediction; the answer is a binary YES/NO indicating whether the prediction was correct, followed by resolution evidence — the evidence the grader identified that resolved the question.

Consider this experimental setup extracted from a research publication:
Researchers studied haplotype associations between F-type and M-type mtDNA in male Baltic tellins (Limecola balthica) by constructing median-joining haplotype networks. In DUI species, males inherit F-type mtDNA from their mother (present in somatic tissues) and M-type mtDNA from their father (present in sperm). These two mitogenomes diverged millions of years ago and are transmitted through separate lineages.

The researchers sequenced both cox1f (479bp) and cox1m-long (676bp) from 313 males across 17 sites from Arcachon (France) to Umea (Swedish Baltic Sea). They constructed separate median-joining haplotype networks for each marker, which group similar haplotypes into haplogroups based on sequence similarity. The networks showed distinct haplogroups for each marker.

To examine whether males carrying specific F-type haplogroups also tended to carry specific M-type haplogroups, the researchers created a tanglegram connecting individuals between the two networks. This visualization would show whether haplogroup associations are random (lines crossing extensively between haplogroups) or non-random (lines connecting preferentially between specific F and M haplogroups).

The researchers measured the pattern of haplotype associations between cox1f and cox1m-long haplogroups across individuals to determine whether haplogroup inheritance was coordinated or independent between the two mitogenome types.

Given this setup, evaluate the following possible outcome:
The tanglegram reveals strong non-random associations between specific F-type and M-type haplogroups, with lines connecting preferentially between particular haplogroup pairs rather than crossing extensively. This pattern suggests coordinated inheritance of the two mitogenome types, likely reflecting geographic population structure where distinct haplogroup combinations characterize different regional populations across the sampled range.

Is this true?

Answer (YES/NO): YES